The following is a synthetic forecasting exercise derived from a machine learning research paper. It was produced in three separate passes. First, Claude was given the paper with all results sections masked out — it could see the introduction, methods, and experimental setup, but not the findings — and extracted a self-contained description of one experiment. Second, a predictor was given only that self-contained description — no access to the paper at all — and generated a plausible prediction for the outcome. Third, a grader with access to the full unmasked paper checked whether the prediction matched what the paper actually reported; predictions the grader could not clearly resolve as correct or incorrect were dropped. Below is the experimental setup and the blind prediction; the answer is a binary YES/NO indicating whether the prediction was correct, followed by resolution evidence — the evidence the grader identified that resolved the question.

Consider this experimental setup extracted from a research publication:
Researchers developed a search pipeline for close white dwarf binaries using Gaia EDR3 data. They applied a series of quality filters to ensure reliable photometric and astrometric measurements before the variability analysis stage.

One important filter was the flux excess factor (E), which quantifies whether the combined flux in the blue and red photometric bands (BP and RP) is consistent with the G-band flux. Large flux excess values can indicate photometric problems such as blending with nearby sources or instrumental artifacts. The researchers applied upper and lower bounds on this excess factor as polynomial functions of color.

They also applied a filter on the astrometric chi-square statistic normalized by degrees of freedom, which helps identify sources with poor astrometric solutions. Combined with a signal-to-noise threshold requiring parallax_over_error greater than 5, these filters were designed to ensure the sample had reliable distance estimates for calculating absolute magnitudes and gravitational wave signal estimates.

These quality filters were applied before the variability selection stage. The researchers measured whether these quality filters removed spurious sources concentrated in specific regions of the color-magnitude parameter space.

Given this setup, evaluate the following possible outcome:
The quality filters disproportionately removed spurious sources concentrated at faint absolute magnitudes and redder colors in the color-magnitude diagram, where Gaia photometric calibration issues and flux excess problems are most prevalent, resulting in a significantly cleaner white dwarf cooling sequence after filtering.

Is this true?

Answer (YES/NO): NO